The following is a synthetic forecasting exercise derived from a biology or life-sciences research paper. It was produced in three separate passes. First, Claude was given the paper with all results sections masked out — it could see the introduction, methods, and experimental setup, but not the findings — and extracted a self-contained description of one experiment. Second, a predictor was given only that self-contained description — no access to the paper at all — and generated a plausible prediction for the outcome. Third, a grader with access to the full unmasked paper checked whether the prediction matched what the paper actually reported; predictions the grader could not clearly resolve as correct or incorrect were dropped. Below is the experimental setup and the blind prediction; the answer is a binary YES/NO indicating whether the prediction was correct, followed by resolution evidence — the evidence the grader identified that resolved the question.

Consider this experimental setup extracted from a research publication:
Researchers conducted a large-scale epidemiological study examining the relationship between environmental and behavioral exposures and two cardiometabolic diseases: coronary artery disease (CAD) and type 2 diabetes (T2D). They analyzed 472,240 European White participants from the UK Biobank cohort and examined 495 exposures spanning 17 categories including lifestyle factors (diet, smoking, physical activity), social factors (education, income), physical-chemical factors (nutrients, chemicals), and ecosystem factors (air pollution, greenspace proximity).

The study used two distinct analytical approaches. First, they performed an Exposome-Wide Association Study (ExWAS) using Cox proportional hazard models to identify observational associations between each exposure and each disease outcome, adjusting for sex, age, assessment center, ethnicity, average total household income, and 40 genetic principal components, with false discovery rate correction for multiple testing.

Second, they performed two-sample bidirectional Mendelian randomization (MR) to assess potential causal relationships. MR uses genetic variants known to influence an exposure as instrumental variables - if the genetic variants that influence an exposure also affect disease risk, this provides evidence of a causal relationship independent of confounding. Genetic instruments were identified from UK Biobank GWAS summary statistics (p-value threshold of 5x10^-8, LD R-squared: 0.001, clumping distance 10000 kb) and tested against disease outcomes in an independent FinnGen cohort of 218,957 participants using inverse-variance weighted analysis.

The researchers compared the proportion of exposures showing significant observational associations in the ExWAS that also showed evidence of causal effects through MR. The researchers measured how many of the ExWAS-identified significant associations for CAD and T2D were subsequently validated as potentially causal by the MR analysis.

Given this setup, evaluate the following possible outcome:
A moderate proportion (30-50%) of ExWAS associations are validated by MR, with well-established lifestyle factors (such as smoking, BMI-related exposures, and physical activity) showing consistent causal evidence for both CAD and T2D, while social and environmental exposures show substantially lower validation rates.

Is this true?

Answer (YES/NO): NO